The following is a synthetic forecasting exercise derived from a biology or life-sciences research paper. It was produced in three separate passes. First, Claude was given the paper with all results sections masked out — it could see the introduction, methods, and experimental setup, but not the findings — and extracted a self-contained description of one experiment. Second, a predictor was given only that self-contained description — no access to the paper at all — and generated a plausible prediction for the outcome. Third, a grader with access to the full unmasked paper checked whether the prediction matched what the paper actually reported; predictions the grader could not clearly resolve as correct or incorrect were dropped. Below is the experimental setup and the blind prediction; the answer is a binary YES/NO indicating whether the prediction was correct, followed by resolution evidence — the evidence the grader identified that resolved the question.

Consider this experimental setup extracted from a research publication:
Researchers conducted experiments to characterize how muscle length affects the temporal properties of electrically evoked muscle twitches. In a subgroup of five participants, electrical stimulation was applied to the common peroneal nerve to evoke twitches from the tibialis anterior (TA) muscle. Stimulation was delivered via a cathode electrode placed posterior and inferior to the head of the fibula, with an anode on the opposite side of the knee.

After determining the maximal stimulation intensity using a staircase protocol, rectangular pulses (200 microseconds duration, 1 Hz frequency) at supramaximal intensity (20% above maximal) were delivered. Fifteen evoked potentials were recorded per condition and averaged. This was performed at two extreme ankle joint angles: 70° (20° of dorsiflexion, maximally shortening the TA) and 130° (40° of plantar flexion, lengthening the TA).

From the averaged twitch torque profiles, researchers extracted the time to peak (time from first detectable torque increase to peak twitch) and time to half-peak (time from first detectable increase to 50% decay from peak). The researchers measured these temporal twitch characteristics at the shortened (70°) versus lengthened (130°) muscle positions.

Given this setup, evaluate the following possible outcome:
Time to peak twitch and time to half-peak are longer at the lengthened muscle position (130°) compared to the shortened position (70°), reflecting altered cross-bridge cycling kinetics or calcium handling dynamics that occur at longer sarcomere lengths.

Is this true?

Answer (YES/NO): YES